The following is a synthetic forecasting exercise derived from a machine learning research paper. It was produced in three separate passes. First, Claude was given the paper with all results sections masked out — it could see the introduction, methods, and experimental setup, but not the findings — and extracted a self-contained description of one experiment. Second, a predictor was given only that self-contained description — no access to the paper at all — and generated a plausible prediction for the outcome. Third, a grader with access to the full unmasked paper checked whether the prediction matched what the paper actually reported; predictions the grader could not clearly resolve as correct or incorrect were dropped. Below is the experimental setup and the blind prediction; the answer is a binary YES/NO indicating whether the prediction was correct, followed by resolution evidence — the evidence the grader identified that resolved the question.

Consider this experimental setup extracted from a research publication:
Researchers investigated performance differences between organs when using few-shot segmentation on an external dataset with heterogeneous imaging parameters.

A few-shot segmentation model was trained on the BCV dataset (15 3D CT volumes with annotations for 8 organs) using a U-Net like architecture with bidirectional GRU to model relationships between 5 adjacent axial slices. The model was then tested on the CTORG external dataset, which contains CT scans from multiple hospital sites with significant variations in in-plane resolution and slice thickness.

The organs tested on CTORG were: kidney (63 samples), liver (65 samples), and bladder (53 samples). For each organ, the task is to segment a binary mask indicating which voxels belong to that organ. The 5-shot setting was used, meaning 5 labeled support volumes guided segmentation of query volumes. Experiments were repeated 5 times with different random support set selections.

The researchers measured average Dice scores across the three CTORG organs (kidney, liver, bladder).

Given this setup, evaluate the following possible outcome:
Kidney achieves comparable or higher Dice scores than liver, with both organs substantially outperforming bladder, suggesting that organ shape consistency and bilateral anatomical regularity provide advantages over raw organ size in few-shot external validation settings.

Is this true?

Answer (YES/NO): NO